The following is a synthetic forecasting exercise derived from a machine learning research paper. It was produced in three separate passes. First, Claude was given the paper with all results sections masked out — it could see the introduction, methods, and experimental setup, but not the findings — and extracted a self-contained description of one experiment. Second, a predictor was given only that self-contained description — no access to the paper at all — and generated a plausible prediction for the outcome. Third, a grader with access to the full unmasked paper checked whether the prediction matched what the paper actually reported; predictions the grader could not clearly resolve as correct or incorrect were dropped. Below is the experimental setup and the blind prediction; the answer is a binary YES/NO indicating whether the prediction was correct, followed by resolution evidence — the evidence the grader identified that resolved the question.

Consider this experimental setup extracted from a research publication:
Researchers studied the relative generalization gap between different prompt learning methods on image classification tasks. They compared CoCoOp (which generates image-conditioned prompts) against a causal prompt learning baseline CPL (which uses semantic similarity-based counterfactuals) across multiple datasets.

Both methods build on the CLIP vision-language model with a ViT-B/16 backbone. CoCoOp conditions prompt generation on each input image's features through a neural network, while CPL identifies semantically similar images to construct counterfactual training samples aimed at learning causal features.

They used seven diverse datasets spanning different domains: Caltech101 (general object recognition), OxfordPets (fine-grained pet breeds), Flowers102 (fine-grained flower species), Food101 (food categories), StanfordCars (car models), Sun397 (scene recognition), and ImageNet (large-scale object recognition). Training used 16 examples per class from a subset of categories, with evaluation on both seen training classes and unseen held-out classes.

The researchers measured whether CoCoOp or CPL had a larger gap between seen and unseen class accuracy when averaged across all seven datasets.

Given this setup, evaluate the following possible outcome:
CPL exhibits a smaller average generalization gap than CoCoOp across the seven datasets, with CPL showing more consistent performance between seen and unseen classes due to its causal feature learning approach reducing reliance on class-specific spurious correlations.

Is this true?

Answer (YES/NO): YES